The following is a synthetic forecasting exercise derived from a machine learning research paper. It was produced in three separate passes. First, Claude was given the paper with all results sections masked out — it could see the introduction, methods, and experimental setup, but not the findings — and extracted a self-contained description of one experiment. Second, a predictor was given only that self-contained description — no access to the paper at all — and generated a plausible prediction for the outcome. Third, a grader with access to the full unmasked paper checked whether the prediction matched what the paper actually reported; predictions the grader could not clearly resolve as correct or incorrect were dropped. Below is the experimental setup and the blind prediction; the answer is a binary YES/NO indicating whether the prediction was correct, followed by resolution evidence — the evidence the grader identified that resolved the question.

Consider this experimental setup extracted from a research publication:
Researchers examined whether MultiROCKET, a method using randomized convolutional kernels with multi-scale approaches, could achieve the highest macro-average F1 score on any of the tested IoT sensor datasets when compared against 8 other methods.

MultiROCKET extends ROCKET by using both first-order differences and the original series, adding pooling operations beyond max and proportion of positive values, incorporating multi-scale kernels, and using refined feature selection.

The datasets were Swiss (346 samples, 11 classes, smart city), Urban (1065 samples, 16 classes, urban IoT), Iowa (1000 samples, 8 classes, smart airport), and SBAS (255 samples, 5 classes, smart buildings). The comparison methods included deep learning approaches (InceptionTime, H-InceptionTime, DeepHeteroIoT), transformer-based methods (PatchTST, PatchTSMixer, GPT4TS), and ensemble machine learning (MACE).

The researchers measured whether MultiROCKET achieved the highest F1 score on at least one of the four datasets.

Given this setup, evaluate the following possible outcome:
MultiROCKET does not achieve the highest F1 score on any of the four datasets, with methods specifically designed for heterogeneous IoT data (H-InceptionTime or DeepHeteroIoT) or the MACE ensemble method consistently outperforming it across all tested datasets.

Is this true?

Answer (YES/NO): NO